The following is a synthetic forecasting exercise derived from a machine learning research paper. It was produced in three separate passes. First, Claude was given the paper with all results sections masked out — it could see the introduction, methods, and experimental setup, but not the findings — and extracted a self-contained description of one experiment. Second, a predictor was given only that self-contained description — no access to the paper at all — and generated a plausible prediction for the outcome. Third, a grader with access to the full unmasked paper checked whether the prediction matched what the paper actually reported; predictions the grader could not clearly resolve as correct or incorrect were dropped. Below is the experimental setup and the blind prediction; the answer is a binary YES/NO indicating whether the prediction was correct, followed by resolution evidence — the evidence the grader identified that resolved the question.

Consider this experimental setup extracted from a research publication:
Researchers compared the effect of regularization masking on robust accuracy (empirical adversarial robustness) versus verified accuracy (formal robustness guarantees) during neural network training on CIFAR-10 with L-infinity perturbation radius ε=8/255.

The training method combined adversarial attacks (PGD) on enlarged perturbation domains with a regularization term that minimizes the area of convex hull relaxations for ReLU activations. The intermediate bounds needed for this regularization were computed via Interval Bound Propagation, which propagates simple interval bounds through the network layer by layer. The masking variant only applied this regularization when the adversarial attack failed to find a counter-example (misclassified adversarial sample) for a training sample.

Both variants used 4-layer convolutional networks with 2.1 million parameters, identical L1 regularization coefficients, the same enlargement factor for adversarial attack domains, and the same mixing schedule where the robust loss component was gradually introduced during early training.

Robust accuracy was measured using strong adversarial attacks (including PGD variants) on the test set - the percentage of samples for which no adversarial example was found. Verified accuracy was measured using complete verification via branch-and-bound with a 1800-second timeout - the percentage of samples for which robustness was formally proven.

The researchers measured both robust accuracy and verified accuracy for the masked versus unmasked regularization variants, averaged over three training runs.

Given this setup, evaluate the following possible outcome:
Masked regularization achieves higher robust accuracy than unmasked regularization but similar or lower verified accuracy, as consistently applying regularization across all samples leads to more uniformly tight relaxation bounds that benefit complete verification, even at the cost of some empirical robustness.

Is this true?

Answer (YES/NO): YES